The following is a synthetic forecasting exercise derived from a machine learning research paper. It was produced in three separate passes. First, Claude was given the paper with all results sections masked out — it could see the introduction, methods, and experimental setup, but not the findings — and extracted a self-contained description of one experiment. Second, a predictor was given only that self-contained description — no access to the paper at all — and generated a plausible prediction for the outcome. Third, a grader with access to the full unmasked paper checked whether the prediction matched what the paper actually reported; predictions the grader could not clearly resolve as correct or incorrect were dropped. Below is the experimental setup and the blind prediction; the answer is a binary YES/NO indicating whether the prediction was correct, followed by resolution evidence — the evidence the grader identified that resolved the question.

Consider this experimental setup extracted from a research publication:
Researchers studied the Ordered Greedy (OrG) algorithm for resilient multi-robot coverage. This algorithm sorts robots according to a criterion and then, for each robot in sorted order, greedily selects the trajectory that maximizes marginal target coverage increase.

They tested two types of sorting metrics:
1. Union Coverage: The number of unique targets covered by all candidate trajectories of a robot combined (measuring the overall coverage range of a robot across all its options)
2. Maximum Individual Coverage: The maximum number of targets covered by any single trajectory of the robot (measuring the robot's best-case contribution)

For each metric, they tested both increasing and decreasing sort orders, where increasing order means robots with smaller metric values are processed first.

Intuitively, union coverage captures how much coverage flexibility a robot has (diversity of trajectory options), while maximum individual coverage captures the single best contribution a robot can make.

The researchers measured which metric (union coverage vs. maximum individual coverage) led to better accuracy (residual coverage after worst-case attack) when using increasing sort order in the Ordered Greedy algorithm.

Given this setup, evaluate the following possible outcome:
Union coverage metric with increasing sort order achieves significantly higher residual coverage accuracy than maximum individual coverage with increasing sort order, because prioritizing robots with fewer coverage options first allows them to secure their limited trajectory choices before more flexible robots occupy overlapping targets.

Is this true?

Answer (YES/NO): YES